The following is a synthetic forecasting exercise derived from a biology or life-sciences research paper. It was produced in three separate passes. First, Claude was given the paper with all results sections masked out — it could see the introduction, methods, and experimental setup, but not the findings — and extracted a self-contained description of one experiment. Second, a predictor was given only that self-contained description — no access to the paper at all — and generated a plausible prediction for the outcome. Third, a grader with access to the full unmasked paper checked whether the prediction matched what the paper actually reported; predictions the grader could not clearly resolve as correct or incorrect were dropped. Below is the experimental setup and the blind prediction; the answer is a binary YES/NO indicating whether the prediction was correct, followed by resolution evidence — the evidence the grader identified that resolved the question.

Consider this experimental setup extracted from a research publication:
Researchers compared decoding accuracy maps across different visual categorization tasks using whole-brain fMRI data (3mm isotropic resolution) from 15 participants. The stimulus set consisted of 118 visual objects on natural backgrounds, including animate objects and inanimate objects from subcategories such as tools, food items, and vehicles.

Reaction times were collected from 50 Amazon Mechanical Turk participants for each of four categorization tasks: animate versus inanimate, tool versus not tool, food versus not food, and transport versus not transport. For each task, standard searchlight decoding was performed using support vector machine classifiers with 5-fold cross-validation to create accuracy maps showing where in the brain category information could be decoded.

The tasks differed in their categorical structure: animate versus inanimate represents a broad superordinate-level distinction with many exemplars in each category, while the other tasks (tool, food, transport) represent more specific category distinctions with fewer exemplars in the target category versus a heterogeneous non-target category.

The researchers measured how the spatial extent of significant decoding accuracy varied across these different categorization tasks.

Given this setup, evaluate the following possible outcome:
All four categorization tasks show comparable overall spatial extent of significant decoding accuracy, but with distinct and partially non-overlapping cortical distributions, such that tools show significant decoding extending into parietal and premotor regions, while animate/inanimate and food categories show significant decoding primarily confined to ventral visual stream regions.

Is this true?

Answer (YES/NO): NO